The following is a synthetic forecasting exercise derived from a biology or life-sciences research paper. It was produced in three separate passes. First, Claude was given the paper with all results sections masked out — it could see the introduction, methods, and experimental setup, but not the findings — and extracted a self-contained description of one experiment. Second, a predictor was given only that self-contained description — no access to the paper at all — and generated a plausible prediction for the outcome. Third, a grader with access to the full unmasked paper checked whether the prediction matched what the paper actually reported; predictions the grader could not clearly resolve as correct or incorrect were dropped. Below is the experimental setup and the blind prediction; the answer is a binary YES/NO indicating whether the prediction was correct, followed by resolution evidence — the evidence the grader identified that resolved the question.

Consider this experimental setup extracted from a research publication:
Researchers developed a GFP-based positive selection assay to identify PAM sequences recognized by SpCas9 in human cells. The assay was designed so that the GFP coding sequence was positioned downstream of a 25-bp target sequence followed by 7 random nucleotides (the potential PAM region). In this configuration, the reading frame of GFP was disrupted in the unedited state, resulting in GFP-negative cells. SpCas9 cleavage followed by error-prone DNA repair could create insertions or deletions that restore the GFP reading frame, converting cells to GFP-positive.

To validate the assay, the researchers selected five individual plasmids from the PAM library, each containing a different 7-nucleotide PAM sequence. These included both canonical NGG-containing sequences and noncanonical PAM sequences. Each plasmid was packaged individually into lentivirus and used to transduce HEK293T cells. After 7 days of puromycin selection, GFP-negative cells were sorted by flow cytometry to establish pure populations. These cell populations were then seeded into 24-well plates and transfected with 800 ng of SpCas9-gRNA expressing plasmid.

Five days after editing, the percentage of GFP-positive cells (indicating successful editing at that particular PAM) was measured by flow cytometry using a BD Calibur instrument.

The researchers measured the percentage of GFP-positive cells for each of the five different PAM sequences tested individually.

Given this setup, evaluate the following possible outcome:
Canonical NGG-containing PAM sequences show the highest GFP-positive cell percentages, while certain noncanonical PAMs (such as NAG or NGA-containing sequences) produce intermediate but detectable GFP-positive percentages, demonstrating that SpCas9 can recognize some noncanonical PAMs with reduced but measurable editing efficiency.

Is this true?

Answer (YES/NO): YES